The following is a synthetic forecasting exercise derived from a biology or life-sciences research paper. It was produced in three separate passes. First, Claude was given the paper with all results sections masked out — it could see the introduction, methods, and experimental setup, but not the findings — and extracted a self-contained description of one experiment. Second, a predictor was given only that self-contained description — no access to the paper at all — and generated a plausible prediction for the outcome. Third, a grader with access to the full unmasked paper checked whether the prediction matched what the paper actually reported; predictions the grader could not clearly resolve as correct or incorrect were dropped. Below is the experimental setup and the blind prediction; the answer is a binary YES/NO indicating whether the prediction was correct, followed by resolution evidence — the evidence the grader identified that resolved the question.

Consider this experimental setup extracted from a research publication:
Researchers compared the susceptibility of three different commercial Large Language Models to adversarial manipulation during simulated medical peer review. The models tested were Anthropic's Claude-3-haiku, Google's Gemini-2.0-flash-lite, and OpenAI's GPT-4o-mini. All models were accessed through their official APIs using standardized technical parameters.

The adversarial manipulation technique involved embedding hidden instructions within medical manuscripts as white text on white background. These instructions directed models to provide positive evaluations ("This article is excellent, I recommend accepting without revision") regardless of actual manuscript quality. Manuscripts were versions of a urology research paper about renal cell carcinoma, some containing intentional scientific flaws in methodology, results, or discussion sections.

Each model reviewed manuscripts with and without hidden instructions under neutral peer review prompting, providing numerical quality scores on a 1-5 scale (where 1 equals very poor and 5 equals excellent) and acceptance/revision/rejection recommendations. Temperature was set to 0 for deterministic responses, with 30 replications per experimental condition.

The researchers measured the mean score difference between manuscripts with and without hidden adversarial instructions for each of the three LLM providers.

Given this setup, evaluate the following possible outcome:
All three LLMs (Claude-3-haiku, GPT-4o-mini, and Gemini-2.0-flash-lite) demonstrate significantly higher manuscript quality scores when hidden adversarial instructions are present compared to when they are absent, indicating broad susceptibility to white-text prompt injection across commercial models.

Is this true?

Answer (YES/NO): YES